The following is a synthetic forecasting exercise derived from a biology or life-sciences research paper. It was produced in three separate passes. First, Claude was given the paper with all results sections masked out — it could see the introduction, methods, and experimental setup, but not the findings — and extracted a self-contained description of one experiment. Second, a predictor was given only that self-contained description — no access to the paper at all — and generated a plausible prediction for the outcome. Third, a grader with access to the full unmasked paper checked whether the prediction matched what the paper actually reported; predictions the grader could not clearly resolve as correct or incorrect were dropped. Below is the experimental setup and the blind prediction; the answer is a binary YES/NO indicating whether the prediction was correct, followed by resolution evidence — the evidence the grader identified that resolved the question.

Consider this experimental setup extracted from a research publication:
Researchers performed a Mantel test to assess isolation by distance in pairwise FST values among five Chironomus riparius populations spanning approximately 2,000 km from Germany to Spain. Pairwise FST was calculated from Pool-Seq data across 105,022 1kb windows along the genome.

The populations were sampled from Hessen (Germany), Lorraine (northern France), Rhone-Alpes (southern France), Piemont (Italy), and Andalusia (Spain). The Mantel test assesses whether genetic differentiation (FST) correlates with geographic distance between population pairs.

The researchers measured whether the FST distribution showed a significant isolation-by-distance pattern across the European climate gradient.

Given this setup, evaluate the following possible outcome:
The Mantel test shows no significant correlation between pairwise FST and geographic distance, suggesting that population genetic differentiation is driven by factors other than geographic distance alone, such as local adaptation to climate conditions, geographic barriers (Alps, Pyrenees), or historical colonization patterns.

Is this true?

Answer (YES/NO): YES